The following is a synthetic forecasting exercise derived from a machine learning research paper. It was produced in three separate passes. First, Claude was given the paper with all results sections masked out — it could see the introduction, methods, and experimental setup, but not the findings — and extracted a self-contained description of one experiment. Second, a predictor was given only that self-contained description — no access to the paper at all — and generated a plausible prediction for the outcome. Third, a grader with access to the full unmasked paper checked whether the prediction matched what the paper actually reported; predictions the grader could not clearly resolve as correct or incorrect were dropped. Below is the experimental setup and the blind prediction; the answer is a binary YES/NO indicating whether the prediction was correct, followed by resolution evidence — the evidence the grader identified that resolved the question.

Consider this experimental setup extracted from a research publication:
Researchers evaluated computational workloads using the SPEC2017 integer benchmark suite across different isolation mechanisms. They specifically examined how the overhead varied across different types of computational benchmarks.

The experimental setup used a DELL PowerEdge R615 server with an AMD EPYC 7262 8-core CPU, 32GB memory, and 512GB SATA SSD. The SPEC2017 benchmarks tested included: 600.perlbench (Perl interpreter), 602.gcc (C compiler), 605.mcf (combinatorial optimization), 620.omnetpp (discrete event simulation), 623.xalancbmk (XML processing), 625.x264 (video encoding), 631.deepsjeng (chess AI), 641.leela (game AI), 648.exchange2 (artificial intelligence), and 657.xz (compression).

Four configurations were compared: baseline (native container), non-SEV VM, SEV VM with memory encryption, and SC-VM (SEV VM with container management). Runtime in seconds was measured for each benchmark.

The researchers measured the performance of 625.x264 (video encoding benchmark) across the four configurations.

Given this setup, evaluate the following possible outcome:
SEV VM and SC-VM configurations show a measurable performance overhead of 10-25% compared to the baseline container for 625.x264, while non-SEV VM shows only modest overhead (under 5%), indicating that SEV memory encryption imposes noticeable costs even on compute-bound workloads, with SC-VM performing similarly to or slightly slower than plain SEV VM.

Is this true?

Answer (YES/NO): NO